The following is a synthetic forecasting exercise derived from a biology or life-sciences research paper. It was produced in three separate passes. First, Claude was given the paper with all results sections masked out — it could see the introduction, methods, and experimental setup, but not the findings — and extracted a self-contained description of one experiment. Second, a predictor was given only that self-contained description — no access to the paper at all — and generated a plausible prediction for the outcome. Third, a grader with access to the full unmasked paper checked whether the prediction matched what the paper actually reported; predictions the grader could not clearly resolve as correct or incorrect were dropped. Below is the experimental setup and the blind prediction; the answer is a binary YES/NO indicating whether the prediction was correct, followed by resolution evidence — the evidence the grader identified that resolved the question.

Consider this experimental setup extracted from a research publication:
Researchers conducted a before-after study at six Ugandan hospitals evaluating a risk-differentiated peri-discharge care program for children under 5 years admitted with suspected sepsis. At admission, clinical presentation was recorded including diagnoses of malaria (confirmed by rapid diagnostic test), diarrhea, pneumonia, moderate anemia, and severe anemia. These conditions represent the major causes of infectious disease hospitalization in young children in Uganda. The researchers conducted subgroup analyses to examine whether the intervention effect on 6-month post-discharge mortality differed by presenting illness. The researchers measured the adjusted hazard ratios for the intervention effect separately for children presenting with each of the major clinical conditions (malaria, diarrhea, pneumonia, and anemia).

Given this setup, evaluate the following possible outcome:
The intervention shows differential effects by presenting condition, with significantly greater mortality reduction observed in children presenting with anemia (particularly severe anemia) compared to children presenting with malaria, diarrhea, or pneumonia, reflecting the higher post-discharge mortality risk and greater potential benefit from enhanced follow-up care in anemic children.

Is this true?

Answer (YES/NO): NO